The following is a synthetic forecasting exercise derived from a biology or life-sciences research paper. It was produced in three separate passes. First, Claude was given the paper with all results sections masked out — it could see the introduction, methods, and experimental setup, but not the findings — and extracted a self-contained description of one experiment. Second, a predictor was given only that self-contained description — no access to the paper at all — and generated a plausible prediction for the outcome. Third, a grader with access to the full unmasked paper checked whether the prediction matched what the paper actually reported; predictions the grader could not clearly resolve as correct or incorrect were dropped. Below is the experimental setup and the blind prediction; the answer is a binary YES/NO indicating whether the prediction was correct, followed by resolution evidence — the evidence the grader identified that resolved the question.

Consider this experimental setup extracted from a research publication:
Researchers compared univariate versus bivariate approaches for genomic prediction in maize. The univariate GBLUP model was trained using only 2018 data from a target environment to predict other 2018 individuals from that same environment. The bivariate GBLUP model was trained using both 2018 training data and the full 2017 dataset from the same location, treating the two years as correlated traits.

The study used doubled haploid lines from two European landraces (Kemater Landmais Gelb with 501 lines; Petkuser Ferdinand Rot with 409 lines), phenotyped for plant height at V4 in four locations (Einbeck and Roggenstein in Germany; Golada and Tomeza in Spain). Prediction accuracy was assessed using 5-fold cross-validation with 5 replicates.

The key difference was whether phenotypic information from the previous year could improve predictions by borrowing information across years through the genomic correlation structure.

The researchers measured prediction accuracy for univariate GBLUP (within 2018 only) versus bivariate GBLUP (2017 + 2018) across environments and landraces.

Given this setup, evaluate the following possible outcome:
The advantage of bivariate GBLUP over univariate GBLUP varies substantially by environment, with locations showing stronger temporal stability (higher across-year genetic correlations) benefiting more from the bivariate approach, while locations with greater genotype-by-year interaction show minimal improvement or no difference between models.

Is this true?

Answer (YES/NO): NO